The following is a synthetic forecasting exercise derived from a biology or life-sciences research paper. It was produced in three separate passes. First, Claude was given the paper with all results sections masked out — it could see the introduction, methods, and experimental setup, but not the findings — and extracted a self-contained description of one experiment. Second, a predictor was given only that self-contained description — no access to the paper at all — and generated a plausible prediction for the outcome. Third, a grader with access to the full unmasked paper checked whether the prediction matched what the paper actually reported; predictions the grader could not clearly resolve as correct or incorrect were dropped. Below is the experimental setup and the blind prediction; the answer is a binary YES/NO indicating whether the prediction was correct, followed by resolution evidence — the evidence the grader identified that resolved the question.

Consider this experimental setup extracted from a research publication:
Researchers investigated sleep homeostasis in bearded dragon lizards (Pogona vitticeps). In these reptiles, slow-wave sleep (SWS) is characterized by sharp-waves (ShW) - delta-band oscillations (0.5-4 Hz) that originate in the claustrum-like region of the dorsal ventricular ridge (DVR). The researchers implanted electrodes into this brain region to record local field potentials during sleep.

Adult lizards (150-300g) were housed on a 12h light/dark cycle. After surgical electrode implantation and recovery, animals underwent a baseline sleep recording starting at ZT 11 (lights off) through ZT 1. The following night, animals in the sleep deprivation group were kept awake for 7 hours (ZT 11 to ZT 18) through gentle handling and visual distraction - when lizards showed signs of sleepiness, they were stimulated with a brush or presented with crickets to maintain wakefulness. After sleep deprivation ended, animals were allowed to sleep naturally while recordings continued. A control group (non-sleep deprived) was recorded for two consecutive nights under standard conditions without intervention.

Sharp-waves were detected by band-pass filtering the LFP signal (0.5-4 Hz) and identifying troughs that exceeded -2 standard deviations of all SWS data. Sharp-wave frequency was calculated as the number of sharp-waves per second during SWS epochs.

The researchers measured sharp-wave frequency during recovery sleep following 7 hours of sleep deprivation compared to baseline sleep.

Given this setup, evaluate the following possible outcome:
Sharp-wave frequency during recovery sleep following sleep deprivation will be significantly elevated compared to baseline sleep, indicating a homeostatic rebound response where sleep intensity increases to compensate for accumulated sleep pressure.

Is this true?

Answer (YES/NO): NO